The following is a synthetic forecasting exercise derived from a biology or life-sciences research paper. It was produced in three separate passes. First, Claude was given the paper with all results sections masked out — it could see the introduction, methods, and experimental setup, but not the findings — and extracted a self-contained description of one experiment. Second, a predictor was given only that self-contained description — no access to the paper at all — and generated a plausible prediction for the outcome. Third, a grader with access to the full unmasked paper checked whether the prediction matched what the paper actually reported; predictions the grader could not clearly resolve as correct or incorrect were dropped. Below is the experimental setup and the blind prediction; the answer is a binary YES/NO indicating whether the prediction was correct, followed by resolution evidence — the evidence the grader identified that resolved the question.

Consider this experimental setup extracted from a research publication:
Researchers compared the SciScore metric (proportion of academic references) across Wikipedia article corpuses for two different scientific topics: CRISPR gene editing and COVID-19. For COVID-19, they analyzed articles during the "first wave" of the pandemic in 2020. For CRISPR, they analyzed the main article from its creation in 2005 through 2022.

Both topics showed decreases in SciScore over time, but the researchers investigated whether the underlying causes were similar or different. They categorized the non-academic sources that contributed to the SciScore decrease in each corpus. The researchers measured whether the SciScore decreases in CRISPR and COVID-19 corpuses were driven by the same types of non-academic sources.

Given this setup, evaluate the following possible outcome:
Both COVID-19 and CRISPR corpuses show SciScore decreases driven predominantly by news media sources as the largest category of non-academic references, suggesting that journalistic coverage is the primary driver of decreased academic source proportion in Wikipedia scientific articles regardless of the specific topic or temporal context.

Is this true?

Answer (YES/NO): NO